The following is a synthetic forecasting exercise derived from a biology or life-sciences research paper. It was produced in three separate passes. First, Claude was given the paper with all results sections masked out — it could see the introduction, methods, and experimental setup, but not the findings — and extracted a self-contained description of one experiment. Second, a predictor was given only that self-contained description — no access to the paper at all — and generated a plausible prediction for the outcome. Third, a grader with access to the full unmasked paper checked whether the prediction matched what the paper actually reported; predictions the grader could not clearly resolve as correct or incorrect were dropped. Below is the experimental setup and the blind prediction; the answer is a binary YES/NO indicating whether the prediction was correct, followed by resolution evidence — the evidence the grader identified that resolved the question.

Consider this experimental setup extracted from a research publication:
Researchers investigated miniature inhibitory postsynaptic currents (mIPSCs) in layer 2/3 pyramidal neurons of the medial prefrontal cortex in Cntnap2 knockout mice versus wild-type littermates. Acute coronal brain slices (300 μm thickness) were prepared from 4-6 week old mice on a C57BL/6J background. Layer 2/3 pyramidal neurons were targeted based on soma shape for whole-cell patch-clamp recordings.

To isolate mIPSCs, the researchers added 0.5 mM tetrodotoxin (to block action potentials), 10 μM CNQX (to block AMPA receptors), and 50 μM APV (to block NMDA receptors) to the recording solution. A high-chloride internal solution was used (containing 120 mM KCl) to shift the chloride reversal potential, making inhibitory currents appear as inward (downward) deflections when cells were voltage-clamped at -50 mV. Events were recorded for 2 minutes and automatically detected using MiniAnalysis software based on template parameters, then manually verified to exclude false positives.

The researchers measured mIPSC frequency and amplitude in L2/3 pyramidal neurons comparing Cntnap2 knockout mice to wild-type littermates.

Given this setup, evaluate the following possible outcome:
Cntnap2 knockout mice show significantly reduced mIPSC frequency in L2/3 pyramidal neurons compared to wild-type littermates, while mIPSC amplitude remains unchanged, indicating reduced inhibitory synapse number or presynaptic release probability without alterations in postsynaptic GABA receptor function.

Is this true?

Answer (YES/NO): NO